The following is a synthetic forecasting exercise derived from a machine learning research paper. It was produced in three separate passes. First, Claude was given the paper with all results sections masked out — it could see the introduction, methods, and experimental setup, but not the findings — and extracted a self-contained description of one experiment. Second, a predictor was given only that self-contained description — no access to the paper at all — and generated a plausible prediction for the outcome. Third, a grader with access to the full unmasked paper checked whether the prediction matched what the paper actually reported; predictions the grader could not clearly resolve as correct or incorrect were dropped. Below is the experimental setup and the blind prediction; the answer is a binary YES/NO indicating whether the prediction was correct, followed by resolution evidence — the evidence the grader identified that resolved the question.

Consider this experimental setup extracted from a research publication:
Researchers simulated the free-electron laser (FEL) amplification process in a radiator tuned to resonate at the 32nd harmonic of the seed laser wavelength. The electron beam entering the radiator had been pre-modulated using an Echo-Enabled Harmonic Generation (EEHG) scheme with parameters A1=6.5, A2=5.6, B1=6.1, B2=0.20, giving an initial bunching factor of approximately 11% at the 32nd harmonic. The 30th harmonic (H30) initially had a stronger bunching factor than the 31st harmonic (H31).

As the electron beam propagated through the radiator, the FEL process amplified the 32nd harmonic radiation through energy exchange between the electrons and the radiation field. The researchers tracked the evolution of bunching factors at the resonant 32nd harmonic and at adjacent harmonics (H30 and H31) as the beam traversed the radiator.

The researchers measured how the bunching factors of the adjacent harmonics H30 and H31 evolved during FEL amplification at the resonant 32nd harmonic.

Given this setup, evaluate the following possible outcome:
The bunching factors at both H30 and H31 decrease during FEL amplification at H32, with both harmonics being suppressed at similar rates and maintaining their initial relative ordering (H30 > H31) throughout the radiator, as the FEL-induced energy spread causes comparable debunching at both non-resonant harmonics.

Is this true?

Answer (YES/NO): NO